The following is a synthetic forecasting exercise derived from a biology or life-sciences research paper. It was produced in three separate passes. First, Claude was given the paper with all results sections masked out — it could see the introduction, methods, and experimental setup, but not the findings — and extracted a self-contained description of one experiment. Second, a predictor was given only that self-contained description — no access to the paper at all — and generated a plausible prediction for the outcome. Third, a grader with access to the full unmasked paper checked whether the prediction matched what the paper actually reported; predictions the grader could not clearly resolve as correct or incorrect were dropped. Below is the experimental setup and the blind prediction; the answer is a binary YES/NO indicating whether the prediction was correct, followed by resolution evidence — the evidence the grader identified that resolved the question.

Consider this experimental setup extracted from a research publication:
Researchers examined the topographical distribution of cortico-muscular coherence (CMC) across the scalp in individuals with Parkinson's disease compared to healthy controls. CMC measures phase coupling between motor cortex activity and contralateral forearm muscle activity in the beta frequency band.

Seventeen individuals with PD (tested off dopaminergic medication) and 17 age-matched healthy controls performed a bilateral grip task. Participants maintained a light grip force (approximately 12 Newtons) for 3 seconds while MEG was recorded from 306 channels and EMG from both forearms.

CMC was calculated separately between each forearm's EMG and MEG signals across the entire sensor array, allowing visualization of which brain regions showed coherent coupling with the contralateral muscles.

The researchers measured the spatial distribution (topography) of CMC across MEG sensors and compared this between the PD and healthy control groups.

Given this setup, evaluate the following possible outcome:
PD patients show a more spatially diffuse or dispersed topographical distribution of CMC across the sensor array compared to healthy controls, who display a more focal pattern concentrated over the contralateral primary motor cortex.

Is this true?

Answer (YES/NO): NO